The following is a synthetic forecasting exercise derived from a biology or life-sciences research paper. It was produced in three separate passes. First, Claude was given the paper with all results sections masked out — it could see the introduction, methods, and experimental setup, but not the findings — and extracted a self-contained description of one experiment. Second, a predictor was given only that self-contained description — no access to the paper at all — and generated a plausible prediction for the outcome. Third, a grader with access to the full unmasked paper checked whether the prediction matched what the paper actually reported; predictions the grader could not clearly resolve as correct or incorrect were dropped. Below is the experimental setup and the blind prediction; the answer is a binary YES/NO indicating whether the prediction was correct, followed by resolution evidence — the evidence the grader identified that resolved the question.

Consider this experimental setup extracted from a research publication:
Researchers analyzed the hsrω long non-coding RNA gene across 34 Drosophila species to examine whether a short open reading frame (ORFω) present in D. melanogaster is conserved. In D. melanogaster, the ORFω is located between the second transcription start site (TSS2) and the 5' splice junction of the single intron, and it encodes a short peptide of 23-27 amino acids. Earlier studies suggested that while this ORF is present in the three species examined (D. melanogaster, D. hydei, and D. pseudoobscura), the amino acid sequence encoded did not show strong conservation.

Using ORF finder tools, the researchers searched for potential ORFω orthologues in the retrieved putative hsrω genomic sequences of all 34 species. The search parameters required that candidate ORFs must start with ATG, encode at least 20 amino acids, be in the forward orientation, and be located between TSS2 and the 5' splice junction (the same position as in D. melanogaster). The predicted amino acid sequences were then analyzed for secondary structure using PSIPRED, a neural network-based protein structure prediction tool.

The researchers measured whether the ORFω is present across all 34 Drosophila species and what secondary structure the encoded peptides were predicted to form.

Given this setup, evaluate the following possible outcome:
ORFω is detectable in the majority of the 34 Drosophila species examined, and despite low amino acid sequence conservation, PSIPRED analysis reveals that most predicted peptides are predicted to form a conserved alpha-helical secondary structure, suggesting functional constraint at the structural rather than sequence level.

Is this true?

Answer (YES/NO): YES